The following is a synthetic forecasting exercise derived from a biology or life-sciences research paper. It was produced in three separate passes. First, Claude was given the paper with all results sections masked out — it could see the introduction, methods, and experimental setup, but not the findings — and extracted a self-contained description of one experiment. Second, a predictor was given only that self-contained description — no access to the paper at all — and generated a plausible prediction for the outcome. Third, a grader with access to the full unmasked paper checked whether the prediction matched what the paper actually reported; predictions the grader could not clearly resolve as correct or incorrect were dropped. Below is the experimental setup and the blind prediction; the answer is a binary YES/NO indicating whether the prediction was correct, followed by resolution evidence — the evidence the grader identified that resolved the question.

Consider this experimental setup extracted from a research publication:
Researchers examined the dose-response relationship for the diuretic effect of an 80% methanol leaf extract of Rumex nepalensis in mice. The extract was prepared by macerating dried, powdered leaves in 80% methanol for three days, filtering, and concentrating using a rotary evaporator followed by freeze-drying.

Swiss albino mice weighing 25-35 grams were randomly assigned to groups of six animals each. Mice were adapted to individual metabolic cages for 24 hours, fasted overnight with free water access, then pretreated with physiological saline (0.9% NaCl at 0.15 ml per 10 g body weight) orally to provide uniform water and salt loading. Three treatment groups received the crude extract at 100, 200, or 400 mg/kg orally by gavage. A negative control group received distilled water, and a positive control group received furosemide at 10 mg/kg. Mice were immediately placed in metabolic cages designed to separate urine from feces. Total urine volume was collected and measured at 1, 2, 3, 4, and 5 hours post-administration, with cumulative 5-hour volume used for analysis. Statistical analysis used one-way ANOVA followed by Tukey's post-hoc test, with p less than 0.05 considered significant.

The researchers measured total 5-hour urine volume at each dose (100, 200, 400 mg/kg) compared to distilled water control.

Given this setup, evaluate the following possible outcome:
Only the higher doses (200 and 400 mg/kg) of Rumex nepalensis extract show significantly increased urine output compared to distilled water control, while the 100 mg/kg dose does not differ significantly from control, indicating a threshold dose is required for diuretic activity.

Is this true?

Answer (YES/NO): YES